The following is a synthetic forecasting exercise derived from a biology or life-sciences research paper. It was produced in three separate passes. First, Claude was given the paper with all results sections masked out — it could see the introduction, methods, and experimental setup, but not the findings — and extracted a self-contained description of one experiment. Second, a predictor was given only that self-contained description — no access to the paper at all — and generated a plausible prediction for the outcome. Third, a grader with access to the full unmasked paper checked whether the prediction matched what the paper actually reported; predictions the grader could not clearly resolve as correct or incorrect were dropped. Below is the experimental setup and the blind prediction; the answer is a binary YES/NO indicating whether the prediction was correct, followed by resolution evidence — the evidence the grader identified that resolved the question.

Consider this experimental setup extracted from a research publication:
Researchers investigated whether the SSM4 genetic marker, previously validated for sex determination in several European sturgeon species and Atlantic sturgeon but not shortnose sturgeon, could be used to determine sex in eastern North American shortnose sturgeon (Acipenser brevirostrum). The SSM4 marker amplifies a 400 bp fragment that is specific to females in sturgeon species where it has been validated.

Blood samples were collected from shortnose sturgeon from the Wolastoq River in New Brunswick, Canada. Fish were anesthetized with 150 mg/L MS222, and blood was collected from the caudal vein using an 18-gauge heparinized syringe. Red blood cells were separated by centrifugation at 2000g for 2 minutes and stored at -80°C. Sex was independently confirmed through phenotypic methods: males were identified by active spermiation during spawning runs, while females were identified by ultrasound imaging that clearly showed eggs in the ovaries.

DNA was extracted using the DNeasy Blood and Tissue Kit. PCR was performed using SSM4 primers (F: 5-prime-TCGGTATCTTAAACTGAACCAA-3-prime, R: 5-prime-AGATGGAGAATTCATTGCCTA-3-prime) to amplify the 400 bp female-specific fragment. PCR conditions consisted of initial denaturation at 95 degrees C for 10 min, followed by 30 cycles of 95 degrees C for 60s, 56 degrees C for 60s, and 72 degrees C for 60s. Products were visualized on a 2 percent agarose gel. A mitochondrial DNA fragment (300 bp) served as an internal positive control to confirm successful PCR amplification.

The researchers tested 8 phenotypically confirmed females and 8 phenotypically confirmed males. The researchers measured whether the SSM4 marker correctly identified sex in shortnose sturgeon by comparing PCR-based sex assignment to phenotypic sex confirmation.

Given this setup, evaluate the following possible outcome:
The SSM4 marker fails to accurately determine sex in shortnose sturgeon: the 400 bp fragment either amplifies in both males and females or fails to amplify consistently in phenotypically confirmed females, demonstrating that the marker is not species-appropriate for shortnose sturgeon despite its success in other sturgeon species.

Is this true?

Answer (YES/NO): NO